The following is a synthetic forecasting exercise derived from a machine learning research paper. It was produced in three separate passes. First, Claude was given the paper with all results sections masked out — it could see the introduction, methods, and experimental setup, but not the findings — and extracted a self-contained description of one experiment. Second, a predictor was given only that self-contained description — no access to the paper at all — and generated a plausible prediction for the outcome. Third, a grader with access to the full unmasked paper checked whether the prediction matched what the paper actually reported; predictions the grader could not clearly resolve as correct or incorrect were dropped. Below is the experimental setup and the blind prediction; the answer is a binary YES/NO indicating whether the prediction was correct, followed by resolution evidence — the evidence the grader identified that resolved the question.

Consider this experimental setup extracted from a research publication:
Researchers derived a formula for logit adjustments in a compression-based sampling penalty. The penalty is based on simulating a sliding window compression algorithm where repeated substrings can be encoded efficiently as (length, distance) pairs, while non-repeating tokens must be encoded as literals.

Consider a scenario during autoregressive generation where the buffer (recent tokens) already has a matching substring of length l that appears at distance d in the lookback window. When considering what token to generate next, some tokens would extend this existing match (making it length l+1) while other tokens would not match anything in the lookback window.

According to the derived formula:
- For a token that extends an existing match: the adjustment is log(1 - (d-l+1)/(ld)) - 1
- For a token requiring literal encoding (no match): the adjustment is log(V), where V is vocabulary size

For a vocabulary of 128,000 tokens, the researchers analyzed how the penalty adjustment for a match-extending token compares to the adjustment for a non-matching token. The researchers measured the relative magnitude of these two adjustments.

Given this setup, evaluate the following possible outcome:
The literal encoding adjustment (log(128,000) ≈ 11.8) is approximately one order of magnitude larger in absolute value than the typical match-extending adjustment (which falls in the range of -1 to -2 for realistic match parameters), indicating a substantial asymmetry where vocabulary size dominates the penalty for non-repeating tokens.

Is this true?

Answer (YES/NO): NO